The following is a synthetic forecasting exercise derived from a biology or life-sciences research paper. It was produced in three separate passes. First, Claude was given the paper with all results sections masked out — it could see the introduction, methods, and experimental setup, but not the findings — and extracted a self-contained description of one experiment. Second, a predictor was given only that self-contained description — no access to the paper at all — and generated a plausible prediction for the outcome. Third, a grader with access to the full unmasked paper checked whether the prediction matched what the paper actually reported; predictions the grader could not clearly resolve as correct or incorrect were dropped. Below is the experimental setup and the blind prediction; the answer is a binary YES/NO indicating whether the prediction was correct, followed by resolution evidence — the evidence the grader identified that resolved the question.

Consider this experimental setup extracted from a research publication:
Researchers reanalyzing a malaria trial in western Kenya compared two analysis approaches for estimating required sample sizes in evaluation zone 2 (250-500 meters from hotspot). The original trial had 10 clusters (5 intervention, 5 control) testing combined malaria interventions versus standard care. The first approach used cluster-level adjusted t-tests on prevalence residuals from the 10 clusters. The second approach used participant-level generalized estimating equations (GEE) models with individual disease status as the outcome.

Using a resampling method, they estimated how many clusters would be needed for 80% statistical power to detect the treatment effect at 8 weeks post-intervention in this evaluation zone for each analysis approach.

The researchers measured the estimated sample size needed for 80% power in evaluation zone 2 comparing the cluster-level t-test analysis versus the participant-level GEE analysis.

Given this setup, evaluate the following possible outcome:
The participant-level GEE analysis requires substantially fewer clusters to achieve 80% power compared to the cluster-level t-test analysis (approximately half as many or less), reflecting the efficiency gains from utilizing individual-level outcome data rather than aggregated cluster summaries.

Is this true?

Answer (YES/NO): NO